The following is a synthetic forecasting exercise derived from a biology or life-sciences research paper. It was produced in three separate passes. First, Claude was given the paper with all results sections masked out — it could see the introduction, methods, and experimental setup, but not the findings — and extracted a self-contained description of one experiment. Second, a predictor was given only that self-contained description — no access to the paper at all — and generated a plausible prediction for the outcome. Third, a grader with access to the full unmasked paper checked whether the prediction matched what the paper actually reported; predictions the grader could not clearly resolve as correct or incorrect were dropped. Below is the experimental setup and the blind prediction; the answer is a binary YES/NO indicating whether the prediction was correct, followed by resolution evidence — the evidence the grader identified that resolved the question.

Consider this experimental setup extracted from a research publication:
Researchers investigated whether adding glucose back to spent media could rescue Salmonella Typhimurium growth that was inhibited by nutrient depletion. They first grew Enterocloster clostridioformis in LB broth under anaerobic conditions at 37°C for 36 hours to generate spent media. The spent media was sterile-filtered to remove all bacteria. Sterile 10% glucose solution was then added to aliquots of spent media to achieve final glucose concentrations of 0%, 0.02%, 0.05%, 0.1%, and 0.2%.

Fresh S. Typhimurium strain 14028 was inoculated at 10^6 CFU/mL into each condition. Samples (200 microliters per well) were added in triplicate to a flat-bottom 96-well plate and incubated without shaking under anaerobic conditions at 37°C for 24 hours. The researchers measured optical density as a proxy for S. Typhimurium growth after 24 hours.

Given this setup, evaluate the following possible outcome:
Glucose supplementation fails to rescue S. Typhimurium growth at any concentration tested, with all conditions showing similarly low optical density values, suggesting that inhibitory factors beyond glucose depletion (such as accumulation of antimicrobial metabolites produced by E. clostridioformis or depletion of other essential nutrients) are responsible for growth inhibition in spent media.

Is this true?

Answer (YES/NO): NO